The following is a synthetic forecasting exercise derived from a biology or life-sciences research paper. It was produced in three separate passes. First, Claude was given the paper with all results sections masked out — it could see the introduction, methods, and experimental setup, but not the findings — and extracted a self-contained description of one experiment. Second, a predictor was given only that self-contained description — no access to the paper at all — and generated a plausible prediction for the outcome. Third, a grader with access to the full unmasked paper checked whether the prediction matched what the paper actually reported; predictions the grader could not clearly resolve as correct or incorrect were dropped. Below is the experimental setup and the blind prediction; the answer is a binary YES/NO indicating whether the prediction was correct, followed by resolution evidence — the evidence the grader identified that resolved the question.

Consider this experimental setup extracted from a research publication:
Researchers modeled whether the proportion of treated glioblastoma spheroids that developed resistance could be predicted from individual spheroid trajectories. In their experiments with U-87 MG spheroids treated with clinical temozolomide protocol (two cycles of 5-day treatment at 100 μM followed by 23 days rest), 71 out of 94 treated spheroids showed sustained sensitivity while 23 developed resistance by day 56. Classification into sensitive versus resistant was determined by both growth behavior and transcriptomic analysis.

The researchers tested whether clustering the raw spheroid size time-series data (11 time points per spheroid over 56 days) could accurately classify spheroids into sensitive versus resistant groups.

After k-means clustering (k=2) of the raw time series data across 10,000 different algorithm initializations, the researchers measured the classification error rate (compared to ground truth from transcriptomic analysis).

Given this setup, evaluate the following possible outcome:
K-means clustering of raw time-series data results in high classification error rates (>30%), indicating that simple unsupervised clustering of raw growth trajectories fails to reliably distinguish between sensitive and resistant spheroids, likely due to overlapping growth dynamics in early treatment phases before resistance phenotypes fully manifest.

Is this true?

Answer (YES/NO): NO